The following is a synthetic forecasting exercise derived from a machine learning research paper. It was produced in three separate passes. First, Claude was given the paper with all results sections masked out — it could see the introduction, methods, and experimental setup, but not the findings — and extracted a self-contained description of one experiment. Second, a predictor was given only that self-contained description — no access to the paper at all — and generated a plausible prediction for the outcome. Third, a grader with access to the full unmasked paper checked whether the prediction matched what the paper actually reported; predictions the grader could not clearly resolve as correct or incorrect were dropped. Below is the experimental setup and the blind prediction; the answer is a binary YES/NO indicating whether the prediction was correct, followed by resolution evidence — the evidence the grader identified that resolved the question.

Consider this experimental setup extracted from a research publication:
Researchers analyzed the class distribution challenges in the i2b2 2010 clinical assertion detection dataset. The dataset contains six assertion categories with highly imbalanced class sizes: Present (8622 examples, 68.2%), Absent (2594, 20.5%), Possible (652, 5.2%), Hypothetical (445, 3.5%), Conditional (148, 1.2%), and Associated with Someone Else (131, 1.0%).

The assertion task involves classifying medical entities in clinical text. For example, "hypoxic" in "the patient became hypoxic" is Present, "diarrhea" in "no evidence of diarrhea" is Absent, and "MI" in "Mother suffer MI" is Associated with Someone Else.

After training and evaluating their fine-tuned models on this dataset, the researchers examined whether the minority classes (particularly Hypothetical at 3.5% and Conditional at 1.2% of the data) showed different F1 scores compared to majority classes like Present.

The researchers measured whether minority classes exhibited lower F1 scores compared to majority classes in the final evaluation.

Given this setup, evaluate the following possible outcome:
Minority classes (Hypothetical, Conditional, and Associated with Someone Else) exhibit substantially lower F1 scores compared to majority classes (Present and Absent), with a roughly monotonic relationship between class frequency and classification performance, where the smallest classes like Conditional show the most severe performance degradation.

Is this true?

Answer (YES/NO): NO